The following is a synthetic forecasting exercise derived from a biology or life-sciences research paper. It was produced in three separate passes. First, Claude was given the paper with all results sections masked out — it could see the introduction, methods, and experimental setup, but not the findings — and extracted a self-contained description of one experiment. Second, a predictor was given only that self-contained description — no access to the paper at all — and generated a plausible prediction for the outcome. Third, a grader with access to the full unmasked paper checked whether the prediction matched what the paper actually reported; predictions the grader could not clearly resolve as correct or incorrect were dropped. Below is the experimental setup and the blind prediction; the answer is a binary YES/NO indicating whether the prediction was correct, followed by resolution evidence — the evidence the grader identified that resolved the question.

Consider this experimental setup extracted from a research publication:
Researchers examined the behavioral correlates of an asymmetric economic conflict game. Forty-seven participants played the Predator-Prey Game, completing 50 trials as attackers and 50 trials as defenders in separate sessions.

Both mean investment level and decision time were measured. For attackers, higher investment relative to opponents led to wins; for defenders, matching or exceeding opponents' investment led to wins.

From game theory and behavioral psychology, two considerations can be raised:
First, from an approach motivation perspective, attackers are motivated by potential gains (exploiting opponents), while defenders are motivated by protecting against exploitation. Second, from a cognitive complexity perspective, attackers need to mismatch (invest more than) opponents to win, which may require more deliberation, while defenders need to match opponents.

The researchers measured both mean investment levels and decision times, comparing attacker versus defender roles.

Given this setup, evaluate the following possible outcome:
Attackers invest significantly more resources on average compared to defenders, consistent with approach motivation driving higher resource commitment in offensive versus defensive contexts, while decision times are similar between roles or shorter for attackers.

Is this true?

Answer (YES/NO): NO